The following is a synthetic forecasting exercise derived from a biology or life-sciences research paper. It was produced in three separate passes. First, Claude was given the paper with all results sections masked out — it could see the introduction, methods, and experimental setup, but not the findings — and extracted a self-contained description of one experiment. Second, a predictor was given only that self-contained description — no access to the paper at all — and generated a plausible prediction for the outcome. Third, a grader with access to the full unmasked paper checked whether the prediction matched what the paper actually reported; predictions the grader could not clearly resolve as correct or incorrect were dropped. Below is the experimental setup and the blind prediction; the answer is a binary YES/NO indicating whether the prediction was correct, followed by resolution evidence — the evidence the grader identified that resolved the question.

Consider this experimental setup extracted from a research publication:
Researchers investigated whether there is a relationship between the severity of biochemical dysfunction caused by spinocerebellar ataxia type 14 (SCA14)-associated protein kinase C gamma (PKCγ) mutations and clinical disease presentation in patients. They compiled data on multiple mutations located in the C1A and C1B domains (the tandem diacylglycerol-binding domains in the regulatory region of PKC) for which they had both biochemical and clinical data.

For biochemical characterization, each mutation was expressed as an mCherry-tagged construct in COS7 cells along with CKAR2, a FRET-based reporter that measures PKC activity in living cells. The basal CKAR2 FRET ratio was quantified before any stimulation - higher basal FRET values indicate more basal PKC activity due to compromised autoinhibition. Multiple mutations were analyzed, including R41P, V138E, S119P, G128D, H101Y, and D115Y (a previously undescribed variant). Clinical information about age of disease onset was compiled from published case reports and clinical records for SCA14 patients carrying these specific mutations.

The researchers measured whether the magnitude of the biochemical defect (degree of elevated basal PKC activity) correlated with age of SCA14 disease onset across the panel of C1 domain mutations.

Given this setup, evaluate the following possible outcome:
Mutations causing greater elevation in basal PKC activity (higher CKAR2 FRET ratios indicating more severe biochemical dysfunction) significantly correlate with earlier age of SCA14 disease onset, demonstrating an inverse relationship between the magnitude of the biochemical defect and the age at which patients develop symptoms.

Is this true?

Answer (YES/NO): YES